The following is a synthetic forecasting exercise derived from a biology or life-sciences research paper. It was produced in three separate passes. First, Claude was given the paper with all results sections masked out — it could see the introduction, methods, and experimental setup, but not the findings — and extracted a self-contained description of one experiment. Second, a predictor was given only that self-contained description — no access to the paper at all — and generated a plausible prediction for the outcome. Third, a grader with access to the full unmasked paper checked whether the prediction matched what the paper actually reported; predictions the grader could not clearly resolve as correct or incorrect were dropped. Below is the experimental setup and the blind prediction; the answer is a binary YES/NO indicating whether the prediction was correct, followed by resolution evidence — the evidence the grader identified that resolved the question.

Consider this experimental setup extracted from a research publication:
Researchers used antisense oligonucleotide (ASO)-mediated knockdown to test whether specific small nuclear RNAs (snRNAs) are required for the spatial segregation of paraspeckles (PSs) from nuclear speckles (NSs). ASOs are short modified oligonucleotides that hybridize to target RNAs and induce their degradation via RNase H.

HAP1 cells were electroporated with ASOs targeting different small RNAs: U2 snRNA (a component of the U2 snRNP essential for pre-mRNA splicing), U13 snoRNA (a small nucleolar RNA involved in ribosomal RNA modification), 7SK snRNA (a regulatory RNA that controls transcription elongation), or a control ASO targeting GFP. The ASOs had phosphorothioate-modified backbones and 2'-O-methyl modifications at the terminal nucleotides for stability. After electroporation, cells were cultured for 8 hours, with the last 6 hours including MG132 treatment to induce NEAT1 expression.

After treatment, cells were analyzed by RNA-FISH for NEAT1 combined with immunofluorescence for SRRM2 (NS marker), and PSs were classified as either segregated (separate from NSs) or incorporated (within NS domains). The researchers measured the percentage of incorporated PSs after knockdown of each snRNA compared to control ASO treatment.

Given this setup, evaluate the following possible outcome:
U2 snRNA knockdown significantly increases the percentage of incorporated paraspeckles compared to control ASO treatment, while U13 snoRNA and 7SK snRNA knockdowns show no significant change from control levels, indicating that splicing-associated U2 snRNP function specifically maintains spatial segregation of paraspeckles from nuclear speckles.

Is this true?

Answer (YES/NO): NO